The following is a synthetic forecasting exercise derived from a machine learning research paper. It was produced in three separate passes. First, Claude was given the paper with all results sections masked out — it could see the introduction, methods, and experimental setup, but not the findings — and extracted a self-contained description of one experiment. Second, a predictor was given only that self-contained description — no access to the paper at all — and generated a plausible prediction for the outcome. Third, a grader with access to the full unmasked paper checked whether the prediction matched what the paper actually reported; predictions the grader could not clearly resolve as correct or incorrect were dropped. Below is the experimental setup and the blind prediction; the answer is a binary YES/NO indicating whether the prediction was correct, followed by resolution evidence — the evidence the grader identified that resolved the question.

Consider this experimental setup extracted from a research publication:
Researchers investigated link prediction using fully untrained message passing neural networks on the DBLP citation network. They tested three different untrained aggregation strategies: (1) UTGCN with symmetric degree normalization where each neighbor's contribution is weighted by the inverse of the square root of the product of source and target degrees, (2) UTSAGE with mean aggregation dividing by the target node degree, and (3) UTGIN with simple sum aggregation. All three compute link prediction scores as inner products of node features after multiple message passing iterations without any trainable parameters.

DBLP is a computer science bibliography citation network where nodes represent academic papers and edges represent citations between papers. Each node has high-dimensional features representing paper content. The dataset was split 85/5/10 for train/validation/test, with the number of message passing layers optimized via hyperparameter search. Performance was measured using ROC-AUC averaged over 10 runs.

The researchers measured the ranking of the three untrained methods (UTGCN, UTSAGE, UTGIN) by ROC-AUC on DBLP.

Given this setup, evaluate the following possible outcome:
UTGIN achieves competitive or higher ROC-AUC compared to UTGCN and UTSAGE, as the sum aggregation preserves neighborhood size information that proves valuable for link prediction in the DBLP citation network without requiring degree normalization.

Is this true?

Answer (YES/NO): NO